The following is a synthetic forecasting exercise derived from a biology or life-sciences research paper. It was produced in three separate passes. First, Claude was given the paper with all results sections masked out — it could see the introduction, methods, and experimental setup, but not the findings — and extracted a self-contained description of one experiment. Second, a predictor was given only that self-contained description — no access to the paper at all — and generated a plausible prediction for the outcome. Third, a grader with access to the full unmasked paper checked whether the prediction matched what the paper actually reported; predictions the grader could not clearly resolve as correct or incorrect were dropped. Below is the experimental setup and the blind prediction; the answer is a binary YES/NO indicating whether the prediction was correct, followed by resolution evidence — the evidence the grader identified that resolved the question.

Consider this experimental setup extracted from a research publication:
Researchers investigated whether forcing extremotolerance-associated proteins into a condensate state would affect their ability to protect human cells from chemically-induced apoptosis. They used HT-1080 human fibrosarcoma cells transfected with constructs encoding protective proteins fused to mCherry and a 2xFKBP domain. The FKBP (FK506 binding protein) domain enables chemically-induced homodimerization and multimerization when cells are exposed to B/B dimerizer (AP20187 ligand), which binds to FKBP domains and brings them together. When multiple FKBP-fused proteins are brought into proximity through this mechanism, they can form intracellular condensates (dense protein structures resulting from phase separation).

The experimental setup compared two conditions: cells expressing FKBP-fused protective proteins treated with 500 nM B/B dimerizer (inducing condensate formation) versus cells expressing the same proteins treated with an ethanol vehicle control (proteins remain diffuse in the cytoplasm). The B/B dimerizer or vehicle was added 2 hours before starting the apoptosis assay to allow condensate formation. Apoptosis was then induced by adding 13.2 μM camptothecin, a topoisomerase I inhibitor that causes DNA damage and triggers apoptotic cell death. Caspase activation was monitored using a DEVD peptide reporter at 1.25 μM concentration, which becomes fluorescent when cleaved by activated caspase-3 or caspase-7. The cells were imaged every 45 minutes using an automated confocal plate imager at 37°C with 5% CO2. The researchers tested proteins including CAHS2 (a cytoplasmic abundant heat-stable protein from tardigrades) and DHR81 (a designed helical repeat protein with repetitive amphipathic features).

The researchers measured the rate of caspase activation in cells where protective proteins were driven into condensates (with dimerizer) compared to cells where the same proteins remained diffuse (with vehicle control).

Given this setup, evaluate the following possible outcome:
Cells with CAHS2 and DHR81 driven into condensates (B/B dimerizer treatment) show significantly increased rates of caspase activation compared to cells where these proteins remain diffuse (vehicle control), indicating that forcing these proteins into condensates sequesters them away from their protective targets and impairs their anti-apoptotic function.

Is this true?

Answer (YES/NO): NO